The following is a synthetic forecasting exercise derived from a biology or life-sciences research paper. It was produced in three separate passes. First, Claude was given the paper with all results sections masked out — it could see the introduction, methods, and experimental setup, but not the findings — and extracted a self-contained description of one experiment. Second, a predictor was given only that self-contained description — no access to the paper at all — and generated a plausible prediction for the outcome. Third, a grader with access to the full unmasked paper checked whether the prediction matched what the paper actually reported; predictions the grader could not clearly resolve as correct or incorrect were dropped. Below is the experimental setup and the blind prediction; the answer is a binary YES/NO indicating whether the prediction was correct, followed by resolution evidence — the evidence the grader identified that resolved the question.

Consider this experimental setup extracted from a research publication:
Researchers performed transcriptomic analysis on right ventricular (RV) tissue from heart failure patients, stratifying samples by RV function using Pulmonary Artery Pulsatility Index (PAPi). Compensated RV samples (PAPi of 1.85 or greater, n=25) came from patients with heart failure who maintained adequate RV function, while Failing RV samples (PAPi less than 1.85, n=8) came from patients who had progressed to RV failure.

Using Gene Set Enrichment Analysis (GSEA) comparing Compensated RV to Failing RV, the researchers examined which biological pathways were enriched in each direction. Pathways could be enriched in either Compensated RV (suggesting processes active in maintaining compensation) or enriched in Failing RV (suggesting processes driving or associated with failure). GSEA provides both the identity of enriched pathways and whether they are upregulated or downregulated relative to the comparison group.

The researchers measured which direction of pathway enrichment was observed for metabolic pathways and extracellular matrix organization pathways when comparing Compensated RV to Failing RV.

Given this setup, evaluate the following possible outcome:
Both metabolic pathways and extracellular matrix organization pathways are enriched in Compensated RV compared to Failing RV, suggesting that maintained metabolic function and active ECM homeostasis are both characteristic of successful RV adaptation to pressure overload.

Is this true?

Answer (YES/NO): NO